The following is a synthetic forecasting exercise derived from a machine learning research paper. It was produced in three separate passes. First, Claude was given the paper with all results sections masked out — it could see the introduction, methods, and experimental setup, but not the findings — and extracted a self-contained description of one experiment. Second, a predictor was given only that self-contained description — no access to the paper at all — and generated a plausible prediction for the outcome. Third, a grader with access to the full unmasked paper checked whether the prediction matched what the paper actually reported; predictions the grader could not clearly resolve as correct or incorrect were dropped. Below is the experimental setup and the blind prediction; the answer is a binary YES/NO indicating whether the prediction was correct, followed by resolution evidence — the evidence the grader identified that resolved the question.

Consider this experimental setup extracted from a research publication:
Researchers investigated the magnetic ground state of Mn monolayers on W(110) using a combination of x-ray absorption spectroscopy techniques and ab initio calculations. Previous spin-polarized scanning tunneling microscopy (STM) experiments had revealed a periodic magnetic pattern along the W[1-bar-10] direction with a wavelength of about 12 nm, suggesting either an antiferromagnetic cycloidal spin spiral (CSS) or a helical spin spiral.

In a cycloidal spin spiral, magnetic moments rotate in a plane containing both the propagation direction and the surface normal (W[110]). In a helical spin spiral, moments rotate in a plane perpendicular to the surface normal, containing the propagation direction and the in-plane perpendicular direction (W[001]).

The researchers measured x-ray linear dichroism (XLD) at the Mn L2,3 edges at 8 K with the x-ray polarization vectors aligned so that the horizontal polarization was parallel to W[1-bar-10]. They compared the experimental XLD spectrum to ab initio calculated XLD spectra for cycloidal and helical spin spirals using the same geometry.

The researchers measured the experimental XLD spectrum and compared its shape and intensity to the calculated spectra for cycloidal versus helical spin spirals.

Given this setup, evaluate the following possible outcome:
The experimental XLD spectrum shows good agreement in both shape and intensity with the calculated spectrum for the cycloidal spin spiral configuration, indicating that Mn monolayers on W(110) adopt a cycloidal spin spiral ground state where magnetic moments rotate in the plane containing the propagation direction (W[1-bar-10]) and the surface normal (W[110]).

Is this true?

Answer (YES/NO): YES